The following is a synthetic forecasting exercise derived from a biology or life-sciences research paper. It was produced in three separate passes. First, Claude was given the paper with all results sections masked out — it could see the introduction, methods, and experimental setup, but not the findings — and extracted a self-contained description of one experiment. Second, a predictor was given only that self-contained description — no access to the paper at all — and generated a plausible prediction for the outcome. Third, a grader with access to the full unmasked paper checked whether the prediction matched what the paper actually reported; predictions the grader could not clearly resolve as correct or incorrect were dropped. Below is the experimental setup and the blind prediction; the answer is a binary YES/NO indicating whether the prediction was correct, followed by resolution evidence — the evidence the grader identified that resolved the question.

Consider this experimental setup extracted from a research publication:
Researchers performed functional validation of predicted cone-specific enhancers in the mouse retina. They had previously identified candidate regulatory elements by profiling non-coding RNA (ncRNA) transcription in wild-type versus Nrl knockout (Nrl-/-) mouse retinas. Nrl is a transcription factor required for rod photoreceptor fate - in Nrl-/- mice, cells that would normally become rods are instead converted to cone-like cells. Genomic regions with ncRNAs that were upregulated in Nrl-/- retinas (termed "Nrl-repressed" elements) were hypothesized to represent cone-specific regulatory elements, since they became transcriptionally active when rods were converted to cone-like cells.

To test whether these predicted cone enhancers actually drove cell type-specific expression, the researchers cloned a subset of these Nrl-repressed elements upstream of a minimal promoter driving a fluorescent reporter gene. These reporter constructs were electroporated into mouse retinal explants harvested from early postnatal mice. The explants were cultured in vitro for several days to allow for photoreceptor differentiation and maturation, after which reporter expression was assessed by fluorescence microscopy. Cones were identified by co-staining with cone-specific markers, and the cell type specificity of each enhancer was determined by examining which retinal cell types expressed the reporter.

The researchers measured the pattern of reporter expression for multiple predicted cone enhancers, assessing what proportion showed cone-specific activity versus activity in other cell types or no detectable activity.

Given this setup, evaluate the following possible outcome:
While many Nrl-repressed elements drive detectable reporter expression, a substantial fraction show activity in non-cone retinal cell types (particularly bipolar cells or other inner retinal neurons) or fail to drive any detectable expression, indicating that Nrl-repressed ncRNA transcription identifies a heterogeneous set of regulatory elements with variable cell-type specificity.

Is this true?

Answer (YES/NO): NO